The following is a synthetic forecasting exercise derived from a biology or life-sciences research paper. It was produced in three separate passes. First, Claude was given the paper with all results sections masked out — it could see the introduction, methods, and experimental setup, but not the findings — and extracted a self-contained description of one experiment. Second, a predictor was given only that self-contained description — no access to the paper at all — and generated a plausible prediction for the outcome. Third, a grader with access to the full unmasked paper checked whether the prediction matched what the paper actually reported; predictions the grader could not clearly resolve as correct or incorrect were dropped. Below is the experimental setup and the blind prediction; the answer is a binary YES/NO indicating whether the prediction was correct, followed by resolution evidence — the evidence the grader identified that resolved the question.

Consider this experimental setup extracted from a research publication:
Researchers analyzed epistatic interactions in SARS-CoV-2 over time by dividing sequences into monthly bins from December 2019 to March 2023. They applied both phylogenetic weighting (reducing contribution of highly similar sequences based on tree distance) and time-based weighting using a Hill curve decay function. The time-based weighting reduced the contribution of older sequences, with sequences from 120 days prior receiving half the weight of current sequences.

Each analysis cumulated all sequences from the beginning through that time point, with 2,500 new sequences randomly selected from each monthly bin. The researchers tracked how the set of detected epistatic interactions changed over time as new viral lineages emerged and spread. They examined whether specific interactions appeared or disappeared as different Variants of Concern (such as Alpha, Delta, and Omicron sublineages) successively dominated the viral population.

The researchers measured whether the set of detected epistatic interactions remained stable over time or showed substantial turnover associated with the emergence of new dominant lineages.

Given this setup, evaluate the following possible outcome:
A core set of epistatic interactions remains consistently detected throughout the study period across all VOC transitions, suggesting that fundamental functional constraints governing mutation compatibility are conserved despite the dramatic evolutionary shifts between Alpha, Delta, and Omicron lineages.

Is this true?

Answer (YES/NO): NO